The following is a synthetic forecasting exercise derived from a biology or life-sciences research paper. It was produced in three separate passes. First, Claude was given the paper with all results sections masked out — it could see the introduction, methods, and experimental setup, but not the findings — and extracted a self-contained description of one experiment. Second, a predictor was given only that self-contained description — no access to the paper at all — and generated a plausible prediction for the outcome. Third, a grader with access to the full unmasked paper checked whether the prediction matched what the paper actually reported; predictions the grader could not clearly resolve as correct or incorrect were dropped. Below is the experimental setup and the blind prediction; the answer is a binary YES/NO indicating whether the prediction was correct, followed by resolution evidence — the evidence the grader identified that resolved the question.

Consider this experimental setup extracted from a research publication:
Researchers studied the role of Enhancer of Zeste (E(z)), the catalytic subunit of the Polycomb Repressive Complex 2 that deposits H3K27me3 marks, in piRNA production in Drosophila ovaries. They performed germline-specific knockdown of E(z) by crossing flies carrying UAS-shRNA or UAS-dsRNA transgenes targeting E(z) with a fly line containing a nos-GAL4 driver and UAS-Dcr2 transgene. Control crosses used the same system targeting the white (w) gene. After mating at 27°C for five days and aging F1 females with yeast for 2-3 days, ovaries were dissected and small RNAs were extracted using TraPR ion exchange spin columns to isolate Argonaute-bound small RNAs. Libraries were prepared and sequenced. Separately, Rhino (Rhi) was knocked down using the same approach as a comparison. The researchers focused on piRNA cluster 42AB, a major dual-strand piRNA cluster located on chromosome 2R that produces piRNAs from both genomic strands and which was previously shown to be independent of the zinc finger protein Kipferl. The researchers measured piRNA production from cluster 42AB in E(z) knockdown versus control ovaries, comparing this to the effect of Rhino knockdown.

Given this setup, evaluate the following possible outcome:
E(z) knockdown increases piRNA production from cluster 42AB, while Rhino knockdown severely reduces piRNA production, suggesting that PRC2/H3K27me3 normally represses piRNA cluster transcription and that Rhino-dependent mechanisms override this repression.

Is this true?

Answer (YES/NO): NO